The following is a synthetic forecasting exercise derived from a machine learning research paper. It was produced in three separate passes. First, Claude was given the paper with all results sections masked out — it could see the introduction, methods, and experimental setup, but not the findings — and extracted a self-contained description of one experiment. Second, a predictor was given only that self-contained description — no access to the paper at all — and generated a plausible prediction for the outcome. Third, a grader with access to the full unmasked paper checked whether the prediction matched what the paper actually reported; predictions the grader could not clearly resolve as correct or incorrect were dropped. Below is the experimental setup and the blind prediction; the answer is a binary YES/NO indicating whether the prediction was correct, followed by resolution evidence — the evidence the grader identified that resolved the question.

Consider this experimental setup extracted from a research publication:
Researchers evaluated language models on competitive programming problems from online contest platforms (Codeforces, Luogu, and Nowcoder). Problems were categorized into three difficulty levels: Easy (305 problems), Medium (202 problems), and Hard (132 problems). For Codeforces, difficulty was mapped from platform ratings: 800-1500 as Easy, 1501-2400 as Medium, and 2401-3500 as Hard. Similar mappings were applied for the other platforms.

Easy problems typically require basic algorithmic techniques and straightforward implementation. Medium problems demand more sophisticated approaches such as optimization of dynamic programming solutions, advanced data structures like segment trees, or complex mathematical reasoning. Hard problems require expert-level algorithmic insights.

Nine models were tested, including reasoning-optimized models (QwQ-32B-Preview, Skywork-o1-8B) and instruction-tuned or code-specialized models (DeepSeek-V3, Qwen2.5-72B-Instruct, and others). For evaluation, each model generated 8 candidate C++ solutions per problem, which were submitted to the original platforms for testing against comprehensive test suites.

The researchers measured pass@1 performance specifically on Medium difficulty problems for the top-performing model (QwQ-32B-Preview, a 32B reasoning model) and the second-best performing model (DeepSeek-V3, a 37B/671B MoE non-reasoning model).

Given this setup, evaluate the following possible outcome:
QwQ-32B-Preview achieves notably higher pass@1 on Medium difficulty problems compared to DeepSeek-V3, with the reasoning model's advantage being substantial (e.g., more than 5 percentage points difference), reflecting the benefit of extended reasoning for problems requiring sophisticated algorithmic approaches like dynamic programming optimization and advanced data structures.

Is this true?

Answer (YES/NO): NO